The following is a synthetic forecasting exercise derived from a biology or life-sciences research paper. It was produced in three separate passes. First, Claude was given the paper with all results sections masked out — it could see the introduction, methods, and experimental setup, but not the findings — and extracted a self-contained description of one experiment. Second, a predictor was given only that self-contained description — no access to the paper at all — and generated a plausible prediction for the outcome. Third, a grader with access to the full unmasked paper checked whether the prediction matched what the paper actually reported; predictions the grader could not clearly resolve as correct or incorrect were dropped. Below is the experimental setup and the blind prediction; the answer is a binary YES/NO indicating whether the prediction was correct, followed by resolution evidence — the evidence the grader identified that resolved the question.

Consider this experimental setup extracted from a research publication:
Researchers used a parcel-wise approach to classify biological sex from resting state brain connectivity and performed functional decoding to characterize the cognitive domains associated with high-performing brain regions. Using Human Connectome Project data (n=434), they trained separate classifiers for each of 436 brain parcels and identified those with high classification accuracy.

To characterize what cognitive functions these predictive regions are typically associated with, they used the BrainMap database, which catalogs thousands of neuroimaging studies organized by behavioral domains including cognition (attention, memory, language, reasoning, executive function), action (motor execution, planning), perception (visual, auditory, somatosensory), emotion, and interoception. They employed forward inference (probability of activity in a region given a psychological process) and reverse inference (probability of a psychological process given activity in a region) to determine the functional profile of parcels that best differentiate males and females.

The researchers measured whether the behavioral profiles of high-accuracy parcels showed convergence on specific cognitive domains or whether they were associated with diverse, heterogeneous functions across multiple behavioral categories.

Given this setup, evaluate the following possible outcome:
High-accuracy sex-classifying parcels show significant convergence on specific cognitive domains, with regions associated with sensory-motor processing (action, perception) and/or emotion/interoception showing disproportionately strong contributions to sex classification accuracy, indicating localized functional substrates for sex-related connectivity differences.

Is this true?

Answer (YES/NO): NO